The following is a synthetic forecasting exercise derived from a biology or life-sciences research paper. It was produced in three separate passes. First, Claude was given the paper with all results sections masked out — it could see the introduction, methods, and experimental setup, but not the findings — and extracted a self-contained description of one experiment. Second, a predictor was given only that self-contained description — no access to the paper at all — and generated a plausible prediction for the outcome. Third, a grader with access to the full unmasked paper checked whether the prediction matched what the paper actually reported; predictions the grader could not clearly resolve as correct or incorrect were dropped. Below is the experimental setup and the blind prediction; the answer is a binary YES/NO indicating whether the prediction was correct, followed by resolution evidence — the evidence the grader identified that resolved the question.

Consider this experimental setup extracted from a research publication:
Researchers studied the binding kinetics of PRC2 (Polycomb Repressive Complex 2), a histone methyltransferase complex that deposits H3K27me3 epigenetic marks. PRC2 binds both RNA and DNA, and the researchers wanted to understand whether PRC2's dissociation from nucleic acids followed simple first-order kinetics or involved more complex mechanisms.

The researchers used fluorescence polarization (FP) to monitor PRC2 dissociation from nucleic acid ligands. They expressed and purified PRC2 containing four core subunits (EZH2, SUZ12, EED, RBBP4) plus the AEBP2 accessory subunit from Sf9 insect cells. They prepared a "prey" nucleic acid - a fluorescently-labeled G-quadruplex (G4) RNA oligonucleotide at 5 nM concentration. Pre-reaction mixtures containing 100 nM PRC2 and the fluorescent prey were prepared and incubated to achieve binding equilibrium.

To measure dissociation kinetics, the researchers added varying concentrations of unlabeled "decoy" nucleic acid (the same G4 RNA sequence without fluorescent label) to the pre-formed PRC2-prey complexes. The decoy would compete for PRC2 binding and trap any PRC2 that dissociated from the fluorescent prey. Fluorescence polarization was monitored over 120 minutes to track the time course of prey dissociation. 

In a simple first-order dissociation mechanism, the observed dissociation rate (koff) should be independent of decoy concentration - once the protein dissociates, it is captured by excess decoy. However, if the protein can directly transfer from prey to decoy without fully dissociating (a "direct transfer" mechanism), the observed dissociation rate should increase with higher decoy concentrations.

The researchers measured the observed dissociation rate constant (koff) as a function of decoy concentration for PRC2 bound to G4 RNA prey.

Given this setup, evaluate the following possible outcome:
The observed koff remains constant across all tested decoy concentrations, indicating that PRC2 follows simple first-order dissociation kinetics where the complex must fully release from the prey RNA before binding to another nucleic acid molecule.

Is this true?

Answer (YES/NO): NO